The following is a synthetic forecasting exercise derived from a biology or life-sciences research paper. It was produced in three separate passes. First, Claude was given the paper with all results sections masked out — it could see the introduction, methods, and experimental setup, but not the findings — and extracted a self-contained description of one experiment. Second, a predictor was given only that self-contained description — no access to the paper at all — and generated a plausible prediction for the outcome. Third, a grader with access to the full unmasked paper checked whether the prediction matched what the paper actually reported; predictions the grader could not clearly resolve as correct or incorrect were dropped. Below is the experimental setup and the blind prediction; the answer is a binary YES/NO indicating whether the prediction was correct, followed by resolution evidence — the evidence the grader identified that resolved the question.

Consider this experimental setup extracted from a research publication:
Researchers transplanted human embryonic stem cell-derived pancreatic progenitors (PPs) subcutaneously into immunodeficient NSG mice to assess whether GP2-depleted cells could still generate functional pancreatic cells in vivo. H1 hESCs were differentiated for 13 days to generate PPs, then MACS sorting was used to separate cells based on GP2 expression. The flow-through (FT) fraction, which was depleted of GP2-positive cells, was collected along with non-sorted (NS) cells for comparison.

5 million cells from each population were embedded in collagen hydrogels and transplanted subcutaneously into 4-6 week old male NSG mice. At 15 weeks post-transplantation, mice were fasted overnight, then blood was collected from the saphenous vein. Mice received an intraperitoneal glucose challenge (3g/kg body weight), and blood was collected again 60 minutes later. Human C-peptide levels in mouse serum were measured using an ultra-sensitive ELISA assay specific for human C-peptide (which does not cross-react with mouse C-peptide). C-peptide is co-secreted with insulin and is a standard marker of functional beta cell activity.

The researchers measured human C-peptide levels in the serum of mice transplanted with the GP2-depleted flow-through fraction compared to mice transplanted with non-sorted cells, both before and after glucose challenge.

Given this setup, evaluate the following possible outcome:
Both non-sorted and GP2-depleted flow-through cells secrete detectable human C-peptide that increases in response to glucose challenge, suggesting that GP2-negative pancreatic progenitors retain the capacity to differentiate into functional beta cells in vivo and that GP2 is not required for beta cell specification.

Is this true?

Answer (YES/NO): YES